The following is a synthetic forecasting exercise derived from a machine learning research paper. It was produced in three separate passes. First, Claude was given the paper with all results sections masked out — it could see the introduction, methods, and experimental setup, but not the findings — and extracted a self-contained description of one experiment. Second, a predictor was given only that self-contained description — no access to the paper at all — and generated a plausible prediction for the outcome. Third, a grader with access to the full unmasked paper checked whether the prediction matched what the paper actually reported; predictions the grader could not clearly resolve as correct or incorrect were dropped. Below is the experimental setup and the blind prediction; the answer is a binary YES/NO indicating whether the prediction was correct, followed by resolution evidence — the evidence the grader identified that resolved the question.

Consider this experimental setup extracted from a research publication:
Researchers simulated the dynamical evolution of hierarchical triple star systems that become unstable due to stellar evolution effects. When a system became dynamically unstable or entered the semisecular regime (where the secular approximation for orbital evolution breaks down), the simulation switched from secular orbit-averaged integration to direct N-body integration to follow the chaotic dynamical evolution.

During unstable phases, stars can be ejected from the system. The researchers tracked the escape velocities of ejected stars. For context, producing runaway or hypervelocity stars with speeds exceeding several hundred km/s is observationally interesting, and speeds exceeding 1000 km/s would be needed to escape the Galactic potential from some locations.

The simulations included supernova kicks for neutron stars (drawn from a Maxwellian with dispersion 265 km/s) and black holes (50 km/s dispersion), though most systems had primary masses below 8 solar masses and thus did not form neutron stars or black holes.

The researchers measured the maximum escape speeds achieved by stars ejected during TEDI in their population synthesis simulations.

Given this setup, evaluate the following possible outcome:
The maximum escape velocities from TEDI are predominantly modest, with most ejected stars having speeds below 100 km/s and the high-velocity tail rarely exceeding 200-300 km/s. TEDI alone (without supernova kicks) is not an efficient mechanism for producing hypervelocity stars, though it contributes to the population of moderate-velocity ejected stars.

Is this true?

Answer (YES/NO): NO